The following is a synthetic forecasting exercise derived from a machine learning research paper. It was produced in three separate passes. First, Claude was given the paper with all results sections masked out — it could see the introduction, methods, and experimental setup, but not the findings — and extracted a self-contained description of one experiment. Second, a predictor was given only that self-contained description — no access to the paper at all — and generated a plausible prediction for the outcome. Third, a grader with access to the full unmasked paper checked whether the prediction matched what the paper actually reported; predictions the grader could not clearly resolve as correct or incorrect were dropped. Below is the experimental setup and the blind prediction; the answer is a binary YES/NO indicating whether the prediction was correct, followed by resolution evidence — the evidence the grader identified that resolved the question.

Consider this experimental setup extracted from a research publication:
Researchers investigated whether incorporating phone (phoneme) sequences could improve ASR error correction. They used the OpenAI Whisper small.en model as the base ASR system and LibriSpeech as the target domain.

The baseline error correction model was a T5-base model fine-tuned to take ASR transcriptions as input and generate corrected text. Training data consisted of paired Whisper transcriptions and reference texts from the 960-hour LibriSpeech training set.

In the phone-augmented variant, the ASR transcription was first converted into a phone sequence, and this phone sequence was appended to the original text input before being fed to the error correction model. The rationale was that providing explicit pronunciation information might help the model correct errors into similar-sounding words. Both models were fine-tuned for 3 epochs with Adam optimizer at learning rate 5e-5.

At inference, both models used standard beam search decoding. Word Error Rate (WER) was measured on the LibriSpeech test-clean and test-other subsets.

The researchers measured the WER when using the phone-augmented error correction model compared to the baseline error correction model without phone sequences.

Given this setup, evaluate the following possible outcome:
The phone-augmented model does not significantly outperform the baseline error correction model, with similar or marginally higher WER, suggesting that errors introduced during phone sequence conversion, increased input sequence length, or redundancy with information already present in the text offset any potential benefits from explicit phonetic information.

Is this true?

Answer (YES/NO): YES